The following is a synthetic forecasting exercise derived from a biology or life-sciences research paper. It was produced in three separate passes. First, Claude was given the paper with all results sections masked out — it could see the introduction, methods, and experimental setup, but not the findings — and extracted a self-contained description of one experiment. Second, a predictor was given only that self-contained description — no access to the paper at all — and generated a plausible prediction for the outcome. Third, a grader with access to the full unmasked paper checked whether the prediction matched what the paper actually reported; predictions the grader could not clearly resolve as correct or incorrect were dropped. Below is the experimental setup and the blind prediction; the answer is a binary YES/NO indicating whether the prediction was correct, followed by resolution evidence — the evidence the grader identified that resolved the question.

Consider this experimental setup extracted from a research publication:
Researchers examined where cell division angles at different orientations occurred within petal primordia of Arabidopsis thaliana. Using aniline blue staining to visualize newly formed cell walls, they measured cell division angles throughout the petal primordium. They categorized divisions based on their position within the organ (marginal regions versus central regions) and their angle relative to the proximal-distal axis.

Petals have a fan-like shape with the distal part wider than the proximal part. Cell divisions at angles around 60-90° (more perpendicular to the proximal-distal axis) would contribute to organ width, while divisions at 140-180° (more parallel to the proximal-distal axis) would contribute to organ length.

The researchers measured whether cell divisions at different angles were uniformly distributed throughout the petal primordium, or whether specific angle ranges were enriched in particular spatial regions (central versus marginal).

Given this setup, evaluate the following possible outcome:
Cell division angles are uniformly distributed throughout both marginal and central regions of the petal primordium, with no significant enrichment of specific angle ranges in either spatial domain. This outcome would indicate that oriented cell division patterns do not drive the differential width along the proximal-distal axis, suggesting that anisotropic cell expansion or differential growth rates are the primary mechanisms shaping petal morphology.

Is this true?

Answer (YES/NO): NO